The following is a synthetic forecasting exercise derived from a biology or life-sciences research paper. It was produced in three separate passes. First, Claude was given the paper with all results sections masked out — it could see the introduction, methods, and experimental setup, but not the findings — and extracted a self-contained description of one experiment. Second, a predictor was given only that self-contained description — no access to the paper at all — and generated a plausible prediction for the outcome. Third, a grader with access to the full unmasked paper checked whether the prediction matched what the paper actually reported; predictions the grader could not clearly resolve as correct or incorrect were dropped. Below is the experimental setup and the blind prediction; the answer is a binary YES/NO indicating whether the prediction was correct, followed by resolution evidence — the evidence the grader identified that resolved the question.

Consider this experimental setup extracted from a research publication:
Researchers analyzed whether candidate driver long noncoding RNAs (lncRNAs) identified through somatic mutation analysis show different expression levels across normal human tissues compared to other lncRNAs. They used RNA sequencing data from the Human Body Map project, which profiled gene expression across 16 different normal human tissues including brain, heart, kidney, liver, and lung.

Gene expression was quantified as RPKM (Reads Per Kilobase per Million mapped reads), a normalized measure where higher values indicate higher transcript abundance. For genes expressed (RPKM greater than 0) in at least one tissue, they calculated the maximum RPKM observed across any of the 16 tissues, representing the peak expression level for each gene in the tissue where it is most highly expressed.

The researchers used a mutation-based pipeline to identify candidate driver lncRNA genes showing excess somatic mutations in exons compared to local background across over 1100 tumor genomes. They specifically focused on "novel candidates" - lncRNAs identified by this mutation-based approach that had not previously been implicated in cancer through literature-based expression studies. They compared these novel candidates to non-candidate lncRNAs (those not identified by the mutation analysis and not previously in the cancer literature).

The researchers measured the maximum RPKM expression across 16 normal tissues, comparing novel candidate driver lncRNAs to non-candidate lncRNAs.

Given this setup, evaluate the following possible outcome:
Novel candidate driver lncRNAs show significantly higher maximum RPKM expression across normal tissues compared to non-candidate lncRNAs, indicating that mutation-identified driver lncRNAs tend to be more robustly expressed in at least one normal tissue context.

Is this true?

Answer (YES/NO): NO